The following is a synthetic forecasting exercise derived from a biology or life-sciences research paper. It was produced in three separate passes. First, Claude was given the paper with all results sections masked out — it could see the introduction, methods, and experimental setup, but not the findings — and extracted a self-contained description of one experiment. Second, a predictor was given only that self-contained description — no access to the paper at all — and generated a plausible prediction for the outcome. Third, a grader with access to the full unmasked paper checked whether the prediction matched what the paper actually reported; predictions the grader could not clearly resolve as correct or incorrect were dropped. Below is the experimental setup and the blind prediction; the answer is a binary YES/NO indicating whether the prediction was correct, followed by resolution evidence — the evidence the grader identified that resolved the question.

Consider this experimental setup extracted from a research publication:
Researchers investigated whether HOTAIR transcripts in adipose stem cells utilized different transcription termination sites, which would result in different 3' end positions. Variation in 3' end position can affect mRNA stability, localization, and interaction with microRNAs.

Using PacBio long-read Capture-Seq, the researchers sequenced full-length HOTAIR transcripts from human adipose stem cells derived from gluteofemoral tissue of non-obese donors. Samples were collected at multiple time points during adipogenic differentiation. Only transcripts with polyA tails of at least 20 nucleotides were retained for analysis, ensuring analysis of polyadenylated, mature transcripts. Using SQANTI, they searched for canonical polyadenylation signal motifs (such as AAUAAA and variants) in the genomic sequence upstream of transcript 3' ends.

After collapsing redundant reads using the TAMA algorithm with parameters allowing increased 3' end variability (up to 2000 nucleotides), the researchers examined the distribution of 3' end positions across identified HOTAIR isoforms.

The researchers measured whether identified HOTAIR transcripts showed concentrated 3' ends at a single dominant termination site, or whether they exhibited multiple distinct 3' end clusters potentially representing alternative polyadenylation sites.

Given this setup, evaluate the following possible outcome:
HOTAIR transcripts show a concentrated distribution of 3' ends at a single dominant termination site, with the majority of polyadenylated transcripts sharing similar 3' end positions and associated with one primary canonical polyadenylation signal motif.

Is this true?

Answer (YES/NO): NO